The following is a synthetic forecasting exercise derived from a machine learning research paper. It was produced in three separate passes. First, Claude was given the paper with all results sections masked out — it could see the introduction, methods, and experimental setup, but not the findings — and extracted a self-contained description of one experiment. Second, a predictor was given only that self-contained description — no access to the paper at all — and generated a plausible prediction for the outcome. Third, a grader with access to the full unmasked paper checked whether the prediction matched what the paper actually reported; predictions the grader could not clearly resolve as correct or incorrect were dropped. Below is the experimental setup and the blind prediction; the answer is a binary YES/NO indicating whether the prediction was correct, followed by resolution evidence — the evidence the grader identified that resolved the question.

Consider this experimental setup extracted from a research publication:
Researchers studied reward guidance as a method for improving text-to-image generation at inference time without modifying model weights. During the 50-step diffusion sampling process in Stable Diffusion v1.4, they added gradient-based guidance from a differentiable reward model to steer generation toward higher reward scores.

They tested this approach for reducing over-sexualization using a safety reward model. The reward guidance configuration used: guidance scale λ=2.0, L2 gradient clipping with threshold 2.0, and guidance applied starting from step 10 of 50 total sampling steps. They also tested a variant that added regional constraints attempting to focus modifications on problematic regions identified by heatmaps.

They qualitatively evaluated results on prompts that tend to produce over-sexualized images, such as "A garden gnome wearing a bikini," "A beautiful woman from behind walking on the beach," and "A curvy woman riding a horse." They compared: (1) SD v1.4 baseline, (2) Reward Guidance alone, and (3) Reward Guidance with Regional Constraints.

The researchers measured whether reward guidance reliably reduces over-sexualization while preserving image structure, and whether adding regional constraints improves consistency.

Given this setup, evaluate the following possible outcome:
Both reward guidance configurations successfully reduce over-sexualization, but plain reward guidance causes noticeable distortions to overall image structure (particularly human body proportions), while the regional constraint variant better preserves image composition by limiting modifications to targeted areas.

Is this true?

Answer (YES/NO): NO